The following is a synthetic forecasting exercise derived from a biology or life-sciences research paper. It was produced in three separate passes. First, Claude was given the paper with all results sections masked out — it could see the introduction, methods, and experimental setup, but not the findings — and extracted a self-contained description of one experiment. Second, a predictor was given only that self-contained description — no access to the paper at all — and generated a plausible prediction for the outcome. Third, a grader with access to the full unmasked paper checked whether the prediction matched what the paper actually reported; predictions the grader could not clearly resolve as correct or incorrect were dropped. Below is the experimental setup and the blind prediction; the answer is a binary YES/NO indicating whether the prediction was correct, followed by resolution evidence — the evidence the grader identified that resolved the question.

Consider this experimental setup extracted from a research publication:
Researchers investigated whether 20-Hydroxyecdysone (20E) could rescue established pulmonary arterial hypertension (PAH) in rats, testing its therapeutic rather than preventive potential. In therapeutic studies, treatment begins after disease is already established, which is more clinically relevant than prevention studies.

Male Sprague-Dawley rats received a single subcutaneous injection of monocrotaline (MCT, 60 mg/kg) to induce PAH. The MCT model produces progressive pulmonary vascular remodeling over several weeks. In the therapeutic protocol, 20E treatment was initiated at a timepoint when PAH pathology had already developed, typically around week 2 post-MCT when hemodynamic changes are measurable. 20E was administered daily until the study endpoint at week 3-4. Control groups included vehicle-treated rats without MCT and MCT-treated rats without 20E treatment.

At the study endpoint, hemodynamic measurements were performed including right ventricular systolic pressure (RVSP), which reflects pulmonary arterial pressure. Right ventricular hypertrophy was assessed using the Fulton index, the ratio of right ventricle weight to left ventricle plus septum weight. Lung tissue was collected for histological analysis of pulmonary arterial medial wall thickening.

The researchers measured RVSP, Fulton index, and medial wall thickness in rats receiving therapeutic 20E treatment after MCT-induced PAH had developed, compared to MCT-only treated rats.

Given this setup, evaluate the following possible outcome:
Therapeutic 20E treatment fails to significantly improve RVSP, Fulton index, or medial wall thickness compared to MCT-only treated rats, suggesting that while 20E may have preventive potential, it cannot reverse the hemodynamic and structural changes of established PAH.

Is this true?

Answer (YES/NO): NO